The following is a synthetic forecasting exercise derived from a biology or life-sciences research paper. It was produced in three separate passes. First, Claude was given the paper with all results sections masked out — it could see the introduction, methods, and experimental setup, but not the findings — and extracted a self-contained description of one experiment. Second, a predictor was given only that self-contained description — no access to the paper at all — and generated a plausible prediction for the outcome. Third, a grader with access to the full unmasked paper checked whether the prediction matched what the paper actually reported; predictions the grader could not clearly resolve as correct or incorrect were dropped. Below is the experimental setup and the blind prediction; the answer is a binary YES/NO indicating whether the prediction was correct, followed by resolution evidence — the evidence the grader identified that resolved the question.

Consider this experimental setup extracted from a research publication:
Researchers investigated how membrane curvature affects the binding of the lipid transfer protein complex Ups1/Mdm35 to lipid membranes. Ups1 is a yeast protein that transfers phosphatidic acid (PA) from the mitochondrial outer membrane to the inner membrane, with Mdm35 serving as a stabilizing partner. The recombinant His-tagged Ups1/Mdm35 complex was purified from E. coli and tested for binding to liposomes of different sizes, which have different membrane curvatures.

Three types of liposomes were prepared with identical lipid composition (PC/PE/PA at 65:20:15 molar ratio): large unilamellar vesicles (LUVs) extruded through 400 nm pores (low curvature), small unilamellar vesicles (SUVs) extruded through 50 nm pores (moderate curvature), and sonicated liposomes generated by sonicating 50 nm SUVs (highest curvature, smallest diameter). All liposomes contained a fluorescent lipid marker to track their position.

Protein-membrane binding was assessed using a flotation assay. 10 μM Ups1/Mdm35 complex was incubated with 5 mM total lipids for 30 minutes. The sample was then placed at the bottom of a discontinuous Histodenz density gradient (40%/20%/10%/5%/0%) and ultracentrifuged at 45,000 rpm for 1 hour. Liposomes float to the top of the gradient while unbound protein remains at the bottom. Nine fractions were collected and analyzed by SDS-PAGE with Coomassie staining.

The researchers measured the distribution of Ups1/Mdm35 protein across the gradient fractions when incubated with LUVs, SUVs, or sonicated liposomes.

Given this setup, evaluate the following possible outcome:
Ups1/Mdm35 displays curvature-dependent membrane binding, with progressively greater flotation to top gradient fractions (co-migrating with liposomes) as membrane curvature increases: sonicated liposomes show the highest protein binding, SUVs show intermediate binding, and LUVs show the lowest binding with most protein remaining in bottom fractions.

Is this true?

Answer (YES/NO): YES